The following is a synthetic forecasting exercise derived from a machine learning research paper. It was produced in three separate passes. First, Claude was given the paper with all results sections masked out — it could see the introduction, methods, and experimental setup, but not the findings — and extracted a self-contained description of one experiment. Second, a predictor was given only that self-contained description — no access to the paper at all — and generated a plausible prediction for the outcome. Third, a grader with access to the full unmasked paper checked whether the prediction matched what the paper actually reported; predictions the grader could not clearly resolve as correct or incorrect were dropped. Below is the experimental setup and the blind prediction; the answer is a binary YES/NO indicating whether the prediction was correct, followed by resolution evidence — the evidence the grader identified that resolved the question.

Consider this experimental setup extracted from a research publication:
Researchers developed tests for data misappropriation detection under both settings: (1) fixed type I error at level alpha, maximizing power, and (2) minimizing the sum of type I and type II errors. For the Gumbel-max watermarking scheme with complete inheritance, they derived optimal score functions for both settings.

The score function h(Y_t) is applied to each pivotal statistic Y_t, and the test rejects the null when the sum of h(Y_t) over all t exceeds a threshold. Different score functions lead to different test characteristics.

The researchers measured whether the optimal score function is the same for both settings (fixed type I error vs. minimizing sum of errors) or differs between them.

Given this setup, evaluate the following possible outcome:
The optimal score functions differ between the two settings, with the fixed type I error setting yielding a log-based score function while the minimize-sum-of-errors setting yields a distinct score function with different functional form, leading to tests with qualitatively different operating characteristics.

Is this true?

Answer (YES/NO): NO